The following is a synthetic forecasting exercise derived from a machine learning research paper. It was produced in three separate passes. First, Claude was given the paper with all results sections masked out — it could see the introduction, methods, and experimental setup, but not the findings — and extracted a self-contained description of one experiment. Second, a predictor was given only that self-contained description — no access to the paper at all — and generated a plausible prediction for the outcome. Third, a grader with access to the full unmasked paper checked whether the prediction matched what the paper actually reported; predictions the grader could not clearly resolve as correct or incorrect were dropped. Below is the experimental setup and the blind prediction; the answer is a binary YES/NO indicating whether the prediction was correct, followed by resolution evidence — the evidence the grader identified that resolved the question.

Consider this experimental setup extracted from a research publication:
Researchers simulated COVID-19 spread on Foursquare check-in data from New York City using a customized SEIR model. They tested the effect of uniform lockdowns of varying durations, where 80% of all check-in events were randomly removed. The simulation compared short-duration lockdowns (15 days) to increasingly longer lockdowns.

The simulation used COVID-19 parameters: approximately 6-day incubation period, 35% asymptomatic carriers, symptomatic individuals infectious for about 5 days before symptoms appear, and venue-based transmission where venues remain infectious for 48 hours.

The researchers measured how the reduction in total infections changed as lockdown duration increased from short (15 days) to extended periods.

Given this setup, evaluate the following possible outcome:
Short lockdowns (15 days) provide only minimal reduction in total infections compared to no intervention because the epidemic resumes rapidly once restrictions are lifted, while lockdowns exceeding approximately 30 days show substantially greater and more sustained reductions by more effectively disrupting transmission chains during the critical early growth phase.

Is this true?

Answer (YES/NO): YES